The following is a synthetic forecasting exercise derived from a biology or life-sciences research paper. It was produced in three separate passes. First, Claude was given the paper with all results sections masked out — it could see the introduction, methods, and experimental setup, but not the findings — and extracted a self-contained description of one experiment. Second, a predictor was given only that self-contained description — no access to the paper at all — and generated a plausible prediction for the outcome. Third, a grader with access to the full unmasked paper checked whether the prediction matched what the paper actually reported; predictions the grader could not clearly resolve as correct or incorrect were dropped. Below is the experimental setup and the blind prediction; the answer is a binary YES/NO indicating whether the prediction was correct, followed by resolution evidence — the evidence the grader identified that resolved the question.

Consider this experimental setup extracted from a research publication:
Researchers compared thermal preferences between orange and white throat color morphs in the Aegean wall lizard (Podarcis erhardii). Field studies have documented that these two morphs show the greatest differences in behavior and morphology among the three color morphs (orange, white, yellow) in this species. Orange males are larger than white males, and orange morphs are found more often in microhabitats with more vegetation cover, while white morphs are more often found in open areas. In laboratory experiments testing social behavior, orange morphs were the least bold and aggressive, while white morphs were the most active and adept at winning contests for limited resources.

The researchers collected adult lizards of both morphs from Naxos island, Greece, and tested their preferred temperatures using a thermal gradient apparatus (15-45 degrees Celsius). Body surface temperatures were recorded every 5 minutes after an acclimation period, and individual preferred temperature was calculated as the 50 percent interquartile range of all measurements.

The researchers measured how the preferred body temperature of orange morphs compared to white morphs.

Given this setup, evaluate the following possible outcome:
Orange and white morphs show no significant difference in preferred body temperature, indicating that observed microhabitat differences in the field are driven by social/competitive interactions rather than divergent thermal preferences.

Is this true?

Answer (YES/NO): NO